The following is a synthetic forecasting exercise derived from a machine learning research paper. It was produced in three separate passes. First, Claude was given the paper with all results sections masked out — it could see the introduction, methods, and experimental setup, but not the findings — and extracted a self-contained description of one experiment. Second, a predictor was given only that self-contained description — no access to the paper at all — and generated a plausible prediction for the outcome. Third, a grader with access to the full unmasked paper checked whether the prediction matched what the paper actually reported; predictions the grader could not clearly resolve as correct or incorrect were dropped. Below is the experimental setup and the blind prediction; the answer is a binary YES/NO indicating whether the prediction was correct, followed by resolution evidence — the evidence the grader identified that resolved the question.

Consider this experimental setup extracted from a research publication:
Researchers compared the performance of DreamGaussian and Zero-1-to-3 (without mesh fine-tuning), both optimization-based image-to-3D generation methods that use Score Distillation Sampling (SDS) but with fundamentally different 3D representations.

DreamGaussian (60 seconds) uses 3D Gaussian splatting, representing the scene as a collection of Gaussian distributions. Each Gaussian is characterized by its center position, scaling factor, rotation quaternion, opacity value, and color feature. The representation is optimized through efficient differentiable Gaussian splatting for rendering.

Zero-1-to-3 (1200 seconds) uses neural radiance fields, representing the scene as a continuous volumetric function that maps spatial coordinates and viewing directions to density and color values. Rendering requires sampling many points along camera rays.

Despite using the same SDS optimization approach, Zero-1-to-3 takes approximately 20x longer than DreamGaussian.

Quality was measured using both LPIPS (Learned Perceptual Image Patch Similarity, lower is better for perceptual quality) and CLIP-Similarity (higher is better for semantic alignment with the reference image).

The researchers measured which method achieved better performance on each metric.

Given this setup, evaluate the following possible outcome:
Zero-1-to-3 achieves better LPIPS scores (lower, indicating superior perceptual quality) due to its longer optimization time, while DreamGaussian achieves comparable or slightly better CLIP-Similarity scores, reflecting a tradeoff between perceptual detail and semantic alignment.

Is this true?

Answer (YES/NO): NO